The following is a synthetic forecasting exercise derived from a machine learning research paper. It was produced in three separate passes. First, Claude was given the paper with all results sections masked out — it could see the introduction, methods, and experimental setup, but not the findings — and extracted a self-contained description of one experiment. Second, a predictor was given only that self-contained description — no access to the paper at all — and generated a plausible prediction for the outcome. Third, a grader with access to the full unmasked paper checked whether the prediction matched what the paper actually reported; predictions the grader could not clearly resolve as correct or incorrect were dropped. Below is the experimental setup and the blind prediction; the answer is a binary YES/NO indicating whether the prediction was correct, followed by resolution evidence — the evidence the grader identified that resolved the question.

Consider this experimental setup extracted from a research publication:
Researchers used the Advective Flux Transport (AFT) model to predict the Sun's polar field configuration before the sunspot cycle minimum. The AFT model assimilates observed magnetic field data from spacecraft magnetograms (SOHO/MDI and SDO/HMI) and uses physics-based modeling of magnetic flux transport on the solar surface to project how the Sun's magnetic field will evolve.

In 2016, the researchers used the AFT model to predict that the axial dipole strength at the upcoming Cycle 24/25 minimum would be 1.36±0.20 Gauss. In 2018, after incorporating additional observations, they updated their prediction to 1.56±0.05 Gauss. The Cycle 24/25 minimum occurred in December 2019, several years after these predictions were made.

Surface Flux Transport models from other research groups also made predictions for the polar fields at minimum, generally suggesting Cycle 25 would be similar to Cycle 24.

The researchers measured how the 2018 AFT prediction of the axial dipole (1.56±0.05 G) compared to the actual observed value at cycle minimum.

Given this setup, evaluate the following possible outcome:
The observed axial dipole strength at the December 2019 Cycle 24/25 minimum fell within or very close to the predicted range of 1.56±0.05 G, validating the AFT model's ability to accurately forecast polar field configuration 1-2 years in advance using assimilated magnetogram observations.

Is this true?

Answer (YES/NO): YES